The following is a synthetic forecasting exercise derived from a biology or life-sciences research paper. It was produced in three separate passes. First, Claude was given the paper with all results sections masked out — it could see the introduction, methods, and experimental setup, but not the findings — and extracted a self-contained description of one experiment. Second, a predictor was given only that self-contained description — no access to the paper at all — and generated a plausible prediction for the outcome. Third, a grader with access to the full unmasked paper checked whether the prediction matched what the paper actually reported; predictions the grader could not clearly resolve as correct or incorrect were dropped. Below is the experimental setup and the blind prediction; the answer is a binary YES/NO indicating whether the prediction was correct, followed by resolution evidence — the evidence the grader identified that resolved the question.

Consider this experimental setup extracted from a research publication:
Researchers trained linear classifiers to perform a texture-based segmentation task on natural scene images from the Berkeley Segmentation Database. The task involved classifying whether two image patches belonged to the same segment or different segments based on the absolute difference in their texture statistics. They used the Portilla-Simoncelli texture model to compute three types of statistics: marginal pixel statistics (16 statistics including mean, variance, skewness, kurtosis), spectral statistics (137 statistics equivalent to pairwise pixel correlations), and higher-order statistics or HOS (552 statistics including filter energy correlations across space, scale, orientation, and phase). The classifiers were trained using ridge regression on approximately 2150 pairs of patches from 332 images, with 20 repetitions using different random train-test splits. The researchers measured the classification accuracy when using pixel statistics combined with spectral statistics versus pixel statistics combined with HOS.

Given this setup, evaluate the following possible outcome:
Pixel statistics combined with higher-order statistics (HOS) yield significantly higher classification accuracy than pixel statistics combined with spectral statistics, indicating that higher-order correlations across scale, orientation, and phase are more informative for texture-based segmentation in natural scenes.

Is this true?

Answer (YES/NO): NO